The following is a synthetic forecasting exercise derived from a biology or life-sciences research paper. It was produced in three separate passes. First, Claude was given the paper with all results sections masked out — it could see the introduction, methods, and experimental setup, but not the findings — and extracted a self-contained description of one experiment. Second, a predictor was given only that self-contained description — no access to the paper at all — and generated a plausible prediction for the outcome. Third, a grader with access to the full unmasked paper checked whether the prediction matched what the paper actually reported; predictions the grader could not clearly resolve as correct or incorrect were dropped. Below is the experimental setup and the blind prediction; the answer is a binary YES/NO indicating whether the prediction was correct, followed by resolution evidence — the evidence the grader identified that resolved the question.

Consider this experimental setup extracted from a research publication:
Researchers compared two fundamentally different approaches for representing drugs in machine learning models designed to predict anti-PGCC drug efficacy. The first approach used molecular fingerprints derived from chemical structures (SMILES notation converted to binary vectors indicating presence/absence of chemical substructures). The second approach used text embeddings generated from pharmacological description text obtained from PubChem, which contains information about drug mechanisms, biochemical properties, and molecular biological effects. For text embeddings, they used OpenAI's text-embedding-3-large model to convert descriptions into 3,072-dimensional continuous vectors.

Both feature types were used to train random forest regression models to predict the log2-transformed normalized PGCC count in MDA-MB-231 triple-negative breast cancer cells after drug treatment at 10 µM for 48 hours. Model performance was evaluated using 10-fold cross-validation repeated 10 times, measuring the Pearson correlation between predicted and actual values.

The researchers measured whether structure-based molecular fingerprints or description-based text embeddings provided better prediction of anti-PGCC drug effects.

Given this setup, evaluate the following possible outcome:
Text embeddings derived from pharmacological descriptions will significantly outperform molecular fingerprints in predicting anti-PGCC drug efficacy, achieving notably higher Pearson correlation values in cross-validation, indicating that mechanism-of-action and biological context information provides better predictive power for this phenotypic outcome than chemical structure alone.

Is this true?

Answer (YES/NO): NO